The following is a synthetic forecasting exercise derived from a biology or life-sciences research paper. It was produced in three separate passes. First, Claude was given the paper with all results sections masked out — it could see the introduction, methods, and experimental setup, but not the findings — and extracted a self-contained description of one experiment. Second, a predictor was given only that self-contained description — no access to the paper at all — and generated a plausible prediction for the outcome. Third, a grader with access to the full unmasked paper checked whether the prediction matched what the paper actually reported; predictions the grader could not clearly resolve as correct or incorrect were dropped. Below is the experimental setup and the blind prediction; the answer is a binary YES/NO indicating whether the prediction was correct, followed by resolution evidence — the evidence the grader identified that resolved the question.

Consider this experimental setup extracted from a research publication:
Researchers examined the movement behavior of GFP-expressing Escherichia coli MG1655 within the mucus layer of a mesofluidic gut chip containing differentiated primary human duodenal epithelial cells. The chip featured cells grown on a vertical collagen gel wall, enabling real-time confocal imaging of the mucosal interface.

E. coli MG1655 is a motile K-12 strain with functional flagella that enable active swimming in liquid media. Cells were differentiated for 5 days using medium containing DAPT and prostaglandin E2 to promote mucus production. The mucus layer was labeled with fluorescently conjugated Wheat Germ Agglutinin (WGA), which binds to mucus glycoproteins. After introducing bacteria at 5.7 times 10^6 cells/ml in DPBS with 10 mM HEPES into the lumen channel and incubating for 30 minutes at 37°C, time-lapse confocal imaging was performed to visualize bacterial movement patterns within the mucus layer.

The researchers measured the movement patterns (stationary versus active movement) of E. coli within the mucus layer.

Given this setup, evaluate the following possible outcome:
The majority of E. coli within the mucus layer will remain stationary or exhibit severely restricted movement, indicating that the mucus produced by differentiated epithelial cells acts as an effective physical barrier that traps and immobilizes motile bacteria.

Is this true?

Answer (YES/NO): NO